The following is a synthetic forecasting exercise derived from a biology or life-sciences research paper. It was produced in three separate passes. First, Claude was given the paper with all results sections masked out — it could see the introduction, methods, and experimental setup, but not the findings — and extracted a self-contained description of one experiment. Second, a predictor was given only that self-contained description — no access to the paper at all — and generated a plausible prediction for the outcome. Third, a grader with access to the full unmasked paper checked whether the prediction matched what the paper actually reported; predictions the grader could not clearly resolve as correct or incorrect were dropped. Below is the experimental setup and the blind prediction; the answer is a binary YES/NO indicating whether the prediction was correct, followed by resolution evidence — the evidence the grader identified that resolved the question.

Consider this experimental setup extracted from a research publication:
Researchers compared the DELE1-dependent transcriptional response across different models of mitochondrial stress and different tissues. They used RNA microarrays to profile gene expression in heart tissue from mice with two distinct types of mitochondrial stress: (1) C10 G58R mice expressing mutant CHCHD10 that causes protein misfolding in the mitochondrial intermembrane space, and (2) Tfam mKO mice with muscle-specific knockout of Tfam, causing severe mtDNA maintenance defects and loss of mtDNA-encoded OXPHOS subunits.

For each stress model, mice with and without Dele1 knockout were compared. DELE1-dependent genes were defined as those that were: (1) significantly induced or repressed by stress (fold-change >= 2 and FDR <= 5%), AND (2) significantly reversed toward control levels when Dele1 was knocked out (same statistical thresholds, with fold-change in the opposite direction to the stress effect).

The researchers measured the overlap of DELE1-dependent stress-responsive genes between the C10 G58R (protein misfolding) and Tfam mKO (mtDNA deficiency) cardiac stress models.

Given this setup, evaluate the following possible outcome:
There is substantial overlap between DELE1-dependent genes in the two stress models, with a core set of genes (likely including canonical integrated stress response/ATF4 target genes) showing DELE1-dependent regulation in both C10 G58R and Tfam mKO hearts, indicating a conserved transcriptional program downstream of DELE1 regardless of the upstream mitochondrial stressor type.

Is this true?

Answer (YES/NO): YES